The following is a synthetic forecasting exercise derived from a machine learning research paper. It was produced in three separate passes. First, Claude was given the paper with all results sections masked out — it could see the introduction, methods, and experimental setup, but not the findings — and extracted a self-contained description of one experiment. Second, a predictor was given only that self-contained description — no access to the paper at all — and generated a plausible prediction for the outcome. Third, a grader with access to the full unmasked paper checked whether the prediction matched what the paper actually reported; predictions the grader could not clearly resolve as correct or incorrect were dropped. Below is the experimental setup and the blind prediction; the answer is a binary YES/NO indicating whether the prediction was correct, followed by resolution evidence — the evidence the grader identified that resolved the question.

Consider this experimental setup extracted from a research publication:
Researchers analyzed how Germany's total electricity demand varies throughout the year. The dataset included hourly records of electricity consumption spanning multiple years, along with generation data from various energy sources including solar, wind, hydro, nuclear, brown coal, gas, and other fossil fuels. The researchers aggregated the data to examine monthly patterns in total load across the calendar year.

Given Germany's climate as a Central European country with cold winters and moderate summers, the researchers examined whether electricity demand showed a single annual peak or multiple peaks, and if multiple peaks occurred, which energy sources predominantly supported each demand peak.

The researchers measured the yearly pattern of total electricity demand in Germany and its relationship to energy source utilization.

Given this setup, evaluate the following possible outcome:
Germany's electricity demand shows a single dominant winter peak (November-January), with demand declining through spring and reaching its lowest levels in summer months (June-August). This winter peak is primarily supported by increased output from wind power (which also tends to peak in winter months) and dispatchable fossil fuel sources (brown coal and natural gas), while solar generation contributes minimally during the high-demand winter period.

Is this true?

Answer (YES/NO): NO